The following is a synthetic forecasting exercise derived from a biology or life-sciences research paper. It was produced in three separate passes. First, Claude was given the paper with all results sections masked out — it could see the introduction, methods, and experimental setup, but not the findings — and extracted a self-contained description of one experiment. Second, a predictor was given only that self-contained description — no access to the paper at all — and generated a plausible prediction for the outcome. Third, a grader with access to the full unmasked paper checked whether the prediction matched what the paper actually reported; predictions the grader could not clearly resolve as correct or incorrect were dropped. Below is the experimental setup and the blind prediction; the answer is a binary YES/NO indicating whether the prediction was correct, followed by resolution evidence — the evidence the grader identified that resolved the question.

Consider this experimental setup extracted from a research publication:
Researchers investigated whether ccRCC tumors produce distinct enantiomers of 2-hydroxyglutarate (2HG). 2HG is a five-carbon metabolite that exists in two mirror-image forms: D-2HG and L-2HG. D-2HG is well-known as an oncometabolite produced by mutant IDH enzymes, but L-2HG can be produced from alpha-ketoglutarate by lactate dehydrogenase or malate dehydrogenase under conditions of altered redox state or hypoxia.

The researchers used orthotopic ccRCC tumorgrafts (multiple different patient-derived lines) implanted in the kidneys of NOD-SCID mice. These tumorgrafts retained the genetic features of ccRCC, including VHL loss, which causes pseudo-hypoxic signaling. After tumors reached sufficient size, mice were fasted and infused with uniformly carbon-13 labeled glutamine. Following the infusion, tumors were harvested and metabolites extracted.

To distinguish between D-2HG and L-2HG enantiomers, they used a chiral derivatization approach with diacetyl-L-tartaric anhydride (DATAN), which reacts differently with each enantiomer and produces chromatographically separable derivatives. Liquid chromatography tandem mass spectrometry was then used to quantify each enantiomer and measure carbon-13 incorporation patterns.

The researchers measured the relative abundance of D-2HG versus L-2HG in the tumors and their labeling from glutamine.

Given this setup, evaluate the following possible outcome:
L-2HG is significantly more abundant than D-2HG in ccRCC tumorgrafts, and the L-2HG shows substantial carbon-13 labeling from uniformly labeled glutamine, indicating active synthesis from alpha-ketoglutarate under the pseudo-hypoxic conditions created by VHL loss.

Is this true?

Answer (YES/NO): YES